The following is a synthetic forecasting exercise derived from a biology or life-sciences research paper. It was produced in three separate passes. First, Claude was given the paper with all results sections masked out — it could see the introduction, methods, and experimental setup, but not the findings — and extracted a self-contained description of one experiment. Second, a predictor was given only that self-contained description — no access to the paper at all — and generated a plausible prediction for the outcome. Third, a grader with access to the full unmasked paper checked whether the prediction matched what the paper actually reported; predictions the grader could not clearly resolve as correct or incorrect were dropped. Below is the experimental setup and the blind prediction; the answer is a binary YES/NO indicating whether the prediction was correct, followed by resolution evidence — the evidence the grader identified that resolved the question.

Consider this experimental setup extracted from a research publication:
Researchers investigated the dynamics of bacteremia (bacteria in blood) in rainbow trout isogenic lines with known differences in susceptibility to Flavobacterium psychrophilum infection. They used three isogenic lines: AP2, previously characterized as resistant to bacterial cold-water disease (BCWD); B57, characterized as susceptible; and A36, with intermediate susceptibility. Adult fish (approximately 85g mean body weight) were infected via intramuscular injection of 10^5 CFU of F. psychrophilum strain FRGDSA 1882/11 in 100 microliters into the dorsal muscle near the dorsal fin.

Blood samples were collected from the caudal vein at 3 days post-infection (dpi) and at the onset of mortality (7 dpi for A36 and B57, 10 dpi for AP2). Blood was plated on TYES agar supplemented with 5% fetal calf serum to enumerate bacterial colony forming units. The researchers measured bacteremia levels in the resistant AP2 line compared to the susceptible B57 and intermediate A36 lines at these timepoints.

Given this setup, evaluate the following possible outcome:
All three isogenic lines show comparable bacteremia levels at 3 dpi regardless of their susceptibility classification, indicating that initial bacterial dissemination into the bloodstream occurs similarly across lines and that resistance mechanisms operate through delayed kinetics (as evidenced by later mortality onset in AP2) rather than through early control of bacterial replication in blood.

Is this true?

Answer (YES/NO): YES